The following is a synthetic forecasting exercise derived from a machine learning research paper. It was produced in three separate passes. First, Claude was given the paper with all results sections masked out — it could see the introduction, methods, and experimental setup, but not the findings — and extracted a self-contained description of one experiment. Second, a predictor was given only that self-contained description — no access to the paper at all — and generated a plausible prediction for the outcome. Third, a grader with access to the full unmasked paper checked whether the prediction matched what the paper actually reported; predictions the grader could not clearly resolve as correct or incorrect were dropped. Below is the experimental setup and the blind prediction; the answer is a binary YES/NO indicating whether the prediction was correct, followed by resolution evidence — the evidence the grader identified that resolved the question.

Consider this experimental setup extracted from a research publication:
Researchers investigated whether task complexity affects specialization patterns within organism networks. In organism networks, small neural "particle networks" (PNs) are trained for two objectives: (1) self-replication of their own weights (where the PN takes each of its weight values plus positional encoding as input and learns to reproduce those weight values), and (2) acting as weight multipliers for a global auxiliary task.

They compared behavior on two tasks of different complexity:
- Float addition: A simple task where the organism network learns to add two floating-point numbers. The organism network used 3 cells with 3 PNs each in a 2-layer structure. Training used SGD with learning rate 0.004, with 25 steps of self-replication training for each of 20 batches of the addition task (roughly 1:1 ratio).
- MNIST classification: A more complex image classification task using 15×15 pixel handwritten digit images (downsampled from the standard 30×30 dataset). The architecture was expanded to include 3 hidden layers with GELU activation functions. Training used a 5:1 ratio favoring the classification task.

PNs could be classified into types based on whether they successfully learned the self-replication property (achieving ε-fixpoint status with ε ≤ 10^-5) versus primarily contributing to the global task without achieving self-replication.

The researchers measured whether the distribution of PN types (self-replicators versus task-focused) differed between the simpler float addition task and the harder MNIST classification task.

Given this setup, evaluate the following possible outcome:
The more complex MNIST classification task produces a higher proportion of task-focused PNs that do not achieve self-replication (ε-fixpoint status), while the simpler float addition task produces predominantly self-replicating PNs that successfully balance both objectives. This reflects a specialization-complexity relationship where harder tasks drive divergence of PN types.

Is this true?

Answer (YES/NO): YES